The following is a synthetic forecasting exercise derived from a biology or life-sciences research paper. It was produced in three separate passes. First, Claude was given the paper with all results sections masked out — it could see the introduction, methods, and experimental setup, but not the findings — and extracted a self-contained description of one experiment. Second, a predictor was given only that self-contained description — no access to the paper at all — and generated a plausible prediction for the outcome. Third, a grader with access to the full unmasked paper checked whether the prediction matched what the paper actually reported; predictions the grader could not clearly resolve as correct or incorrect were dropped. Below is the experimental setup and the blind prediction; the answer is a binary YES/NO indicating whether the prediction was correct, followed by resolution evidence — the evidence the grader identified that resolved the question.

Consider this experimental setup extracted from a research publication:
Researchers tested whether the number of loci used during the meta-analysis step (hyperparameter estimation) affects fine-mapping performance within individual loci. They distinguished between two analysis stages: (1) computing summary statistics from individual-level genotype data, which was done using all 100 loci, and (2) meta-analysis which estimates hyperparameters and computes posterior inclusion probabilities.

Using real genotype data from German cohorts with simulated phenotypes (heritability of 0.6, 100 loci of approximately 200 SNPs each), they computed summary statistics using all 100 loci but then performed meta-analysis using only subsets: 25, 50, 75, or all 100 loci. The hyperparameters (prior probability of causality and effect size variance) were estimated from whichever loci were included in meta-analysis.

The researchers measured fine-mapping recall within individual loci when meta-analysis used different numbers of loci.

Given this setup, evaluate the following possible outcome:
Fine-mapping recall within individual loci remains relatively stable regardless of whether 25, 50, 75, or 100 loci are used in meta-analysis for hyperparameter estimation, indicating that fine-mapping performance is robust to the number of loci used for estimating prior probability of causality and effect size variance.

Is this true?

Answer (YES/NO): YES